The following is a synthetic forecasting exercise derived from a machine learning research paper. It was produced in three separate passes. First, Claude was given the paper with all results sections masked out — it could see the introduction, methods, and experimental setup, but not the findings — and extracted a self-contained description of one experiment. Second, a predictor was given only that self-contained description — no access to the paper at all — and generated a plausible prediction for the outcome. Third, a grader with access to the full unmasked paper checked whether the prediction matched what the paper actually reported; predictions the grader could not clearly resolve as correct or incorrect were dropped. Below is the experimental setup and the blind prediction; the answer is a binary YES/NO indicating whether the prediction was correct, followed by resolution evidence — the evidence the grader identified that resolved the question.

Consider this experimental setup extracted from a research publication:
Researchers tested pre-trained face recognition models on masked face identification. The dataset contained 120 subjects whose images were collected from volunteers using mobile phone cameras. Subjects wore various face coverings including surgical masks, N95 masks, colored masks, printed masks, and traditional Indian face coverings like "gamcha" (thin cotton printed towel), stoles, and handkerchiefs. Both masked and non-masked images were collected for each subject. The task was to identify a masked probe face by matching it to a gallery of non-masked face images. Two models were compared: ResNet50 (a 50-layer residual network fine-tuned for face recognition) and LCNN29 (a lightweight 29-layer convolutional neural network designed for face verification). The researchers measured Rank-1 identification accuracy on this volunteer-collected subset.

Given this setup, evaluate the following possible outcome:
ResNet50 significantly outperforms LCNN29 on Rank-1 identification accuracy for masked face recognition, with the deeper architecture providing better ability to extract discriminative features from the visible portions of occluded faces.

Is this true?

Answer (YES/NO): NO